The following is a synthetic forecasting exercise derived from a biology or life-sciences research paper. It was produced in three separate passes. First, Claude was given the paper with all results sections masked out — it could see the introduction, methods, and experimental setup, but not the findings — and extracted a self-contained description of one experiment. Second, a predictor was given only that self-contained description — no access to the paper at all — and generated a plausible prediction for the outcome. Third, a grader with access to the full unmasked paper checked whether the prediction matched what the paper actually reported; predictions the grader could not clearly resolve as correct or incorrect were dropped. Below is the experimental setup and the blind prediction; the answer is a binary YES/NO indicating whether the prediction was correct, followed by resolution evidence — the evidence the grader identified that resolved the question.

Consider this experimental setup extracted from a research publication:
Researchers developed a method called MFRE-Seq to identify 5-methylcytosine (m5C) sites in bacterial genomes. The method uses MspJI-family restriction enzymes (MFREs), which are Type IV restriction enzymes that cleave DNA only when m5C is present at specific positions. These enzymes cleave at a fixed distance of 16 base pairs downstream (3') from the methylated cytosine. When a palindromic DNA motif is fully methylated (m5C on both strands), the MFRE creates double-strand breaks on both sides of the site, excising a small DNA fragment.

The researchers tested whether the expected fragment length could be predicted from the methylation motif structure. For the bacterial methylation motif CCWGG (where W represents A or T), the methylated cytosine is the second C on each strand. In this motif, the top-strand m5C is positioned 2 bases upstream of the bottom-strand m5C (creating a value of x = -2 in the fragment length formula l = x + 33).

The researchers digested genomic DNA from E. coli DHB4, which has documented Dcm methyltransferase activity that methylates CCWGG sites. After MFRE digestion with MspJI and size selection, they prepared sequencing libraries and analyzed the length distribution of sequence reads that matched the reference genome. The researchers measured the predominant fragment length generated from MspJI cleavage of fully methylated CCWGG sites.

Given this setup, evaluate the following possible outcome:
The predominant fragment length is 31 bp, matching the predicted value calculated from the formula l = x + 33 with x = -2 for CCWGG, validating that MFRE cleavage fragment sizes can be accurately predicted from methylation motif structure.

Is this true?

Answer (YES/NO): YES